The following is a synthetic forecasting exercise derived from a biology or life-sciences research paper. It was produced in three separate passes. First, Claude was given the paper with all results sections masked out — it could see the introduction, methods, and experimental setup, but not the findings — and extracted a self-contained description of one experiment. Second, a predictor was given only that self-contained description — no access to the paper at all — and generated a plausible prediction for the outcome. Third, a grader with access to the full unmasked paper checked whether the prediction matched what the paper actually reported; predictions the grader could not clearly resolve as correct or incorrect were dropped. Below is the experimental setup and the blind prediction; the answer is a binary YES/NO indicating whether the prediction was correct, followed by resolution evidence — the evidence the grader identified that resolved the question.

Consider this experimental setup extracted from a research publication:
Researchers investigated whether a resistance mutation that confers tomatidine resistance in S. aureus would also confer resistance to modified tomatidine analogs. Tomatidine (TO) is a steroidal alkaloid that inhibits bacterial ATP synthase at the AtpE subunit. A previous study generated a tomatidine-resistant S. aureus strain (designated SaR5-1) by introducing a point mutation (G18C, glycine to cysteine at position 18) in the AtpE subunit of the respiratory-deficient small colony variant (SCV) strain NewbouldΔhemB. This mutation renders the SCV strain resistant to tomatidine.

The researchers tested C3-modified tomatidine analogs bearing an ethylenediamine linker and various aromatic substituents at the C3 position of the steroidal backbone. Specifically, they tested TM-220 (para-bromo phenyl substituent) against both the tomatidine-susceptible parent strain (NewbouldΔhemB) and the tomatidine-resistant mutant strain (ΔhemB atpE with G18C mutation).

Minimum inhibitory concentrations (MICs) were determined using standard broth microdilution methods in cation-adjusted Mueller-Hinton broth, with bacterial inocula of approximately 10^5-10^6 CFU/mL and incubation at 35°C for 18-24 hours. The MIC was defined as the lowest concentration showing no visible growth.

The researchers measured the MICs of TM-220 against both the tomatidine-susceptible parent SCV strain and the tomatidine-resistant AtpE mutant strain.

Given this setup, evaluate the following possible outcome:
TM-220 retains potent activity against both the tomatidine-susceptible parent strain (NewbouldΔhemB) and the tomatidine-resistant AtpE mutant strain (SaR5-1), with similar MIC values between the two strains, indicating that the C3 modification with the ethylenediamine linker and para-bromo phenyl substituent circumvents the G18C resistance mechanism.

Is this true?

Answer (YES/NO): NO